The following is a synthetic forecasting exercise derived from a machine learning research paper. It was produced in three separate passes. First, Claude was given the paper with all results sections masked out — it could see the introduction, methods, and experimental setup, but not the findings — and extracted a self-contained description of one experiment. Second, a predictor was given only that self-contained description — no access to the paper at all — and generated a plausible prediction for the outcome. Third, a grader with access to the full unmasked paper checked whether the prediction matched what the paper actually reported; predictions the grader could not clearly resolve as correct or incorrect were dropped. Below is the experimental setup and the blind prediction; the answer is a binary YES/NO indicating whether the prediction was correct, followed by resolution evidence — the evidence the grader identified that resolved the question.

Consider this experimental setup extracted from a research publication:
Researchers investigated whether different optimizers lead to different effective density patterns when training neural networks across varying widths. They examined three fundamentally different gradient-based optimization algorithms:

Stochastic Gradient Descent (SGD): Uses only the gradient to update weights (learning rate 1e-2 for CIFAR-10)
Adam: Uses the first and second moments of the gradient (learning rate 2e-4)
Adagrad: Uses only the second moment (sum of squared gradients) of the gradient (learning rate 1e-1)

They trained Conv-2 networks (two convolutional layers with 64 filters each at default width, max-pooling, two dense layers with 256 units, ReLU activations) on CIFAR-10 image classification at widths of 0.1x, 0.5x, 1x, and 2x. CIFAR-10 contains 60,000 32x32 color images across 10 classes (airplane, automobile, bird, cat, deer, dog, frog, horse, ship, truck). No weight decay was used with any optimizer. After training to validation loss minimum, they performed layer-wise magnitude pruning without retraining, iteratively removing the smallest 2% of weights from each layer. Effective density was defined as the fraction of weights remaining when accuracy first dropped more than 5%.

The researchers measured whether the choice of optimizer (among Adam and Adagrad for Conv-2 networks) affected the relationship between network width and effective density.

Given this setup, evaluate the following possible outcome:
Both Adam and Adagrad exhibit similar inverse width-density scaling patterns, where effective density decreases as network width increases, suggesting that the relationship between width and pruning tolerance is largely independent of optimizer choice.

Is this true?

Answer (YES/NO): NO